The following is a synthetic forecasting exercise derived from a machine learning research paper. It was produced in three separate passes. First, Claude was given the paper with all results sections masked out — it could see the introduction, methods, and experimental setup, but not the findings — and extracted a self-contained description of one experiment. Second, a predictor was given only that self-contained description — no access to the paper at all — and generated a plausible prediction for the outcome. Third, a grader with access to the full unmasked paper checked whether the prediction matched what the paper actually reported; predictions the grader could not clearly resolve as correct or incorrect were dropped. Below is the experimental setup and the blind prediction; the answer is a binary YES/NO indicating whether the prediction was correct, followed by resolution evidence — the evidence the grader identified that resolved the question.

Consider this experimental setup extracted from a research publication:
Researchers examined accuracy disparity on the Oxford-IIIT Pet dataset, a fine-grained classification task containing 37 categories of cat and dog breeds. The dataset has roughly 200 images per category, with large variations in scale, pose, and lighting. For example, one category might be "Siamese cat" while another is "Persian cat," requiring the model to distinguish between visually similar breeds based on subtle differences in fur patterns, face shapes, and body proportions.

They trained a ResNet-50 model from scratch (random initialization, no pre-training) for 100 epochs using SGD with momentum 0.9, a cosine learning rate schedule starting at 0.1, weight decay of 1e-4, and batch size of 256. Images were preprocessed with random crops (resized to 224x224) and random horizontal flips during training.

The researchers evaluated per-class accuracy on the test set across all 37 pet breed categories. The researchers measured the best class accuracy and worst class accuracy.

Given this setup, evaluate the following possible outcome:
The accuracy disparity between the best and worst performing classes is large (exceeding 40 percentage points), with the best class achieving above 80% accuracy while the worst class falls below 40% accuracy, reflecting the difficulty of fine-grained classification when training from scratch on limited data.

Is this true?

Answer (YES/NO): NO